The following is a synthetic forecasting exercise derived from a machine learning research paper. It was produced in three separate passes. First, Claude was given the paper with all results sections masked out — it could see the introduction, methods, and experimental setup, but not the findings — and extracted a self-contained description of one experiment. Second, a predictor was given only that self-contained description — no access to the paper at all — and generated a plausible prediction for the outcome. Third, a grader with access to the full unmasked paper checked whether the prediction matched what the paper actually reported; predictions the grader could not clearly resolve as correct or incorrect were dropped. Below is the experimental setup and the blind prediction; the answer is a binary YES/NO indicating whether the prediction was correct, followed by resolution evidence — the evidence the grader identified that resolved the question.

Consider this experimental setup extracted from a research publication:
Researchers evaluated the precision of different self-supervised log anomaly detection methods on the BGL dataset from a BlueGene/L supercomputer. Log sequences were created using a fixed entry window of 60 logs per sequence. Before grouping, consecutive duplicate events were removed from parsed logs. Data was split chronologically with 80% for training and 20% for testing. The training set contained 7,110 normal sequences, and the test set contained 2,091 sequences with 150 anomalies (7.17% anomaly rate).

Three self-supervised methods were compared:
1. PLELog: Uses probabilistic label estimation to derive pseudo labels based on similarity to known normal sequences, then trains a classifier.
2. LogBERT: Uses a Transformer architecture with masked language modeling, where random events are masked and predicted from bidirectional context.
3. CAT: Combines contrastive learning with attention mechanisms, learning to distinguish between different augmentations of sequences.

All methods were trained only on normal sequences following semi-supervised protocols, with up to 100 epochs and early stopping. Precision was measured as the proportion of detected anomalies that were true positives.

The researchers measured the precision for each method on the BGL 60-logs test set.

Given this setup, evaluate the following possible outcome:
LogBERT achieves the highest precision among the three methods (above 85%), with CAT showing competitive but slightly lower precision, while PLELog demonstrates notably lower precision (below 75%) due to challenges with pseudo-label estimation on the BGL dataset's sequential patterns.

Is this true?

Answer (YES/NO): NO